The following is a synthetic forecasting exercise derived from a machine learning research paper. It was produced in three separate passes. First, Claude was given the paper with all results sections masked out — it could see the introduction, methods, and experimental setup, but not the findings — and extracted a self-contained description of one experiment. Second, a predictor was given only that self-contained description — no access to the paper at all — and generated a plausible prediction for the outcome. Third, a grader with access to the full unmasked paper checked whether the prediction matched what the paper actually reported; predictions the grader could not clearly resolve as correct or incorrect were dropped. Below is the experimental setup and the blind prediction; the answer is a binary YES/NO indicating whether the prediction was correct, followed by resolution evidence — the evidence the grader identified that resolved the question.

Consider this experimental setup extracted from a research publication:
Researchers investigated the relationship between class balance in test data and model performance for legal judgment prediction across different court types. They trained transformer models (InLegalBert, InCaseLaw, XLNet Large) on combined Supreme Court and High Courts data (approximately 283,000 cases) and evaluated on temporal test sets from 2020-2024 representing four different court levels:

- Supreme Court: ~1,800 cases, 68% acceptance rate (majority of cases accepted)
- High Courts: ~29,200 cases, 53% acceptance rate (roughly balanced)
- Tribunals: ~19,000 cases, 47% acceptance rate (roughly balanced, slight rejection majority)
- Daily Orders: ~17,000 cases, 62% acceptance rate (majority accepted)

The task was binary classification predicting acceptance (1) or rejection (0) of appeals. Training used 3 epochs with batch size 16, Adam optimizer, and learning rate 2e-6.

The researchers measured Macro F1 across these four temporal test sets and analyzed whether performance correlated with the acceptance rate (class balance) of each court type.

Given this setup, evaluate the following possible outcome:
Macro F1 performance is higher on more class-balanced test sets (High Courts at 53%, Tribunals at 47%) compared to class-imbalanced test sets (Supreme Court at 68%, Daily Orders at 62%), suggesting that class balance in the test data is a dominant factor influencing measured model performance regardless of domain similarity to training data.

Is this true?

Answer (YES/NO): NO